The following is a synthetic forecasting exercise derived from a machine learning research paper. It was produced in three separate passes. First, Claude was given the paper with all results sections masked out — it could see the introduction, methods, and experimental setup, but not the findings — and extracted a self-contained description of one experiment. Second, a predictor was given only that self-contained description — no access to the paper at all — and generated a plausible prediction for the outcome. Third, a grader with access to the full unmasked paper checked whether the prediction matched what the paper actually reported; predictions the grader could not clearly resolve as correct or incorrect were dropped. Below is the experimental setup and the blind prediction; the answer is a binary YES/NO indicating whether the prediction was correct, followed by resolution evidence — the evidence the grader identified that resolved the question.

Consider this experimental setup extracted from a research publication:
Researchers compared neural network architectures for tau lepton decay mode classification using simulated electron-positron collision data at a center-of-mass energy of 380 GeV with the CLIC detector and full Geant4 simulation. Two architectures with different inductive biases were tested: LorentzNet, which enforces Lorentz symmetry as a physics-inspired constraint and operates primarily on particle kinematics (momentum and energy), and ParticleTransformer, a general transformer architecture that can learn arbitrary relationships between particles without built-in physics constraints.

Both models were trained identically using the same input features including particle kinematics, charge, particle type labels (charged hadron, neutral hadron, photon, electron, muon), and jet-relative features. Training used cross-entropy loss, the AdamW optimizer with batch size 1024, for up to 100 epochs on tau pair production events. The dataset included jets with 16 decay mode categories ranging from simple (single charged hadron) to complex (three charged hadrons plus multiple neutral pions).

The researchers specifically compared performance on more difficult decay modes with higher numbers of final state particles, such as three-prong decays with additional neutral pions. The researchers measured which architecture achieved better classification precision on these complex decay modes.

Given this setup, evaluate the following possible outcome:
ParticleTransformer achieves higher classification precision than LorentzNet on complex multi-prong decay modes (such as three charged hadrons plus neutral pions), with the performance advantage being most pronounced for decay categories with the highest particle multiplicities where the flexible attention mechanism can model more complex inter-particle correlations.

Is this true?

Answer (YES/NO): YES